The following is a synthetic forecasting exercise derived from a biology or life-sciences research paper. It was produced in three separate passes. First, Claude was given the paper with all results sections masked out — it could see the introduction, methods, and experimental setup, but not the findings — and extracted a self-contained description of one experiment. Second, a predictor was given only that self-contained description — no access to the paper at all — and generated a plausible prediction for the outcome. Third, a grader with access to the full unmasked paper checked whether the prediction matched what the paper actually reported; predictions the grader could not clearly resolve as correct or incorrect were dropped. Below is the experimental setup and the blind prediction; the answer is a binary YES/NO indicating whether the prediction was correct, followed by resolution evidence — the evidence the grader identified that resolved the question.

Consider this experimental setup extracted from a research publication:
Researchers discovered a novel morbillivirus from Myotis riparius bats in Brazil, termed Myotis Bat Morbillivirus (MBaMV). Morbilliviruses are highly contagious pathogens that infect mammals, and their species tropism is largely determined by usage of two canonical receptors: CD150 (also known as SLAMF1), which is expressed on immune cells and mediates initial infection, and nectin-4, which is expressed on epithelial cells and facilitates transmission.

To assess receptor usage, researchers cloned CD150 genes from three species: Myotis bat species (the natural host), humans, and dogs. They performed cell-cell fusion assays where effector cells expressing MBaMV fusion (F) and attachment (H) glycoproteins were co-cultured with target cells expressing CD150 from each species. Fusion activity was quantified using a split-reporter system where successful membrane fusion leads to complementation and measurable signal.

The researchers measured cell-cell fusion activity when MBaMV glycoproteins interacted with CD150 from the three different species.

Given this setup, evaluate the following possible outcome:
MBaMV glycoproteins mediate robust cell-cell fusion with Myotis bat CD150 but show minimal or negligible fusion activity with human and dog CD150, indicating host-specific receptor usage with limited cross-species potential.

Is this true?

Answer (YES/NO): YES